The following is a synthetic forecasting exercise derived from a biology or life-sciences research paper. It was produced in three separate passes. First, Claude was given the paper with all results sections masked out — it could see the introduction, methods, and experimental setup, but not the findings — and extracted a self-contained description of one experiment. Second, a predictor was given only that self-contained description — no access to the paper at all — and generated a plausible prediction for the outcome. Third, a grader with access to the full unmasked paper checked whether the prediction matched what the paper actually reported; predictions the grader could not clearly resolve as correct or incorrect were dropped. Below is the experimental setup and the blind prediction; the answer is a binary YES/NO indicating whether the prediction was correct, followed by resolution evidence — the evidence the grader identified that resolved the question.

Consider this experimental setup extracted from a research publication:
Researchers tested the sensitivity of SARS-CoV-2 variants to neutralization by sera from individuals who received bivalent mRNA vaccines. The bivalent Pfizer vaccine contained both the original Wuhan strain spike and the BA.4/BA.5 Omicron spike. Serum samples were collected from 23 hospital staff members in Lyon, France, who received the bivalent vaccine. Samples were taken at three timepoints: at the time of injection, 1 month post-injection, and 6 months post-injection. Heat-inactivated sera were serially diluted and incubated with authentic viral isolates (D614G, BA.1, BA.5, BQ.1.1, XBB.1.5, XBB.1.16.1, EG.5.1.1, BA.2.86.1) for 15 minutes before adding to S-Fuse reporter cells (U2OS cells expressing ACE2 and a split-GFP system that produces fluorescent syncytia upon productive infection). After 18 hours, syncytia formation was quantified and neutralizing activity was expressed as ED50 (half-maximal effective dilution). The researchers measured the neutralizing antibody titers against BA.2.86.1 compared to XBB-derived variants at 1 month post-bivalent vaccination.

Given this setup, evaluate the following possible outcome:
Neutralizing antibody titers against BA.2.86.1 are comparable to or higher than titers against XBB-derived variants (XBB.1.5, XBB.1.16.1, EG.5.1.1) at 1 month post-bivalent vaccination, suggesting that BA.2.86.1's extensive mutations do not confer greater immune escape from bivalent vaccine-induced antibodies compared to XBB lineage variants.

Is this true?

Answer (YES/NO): YES